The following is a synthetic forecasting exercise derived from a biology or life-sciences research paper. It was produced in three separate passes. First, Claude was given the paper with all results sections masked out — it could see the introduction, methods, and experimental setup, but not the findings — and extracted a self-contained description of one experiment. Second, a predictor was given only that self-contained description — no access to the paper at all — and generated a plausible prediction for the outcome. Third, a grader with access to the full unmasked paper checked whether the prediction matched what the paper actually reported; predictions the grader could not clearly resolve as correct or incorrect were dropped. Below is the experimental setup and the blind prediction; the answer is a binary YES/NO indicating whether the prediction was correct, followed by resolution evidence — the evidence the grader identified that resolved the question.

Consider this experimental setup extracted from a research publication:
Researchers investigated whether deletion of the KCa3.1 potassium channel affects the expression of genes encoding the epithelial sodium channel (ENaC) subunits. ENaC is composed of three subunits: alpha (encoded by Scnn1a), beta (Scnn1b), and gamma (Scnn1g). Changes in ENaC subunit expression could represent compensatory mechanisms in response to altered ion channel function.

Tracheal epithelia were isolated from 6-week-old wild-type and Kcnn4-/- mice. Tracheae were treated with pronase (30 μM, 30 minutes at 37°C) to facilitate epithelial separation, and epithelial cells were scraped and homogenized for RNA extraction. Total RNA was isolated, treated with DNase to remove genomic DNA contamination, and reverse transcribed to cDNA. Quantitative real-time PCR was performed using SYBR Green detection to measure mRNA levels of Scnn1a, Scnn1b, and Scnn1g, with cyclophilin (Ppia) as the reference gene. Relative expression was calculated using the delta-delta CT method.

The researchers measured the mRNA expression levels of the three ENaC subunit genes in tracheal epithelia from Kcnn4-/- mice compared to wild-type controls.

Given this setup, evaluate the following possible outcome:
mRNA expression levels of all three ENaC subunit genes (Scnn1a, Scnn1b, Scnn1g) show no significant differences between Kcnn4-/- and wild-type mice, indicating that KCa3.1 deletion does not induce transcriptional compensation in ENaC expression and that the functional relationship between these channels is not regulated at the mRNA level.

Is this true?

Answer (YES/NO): YES